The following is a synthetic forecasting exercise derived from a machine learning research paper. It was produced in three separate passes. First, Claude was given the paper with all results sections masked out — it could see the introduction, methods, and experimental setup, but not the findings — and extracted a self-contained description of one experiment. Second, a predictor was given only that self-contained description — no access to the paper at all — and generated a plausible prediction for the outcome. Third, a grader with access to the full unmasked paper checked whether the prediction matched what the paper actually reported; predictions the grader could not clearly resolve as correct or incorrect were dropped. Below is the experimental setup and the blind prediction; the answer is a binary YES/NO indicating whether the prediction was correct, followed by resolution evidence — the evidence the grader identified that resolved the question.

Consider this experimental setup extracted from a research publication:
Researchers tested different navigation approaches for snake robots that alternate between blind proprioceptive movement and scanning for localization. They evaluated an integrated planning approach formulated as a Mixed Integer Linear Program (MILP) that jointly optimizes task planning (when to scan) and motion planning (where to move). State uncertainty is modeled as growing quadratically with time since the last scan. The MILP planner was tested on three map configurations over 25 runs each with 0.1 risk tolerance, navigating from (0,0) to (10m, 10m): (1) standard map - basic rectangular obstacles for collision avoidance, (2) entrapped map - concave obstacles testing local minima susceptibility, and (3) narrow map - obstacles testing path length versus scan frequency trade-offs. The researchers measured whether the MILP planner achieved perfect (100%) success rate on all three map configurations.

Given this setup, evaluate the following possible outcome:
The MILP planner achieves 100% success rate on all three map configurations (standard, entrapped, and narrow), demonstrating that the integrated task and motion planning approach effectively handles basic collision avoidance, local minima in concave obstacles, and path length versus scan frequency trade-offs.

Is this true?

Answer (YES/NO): NO